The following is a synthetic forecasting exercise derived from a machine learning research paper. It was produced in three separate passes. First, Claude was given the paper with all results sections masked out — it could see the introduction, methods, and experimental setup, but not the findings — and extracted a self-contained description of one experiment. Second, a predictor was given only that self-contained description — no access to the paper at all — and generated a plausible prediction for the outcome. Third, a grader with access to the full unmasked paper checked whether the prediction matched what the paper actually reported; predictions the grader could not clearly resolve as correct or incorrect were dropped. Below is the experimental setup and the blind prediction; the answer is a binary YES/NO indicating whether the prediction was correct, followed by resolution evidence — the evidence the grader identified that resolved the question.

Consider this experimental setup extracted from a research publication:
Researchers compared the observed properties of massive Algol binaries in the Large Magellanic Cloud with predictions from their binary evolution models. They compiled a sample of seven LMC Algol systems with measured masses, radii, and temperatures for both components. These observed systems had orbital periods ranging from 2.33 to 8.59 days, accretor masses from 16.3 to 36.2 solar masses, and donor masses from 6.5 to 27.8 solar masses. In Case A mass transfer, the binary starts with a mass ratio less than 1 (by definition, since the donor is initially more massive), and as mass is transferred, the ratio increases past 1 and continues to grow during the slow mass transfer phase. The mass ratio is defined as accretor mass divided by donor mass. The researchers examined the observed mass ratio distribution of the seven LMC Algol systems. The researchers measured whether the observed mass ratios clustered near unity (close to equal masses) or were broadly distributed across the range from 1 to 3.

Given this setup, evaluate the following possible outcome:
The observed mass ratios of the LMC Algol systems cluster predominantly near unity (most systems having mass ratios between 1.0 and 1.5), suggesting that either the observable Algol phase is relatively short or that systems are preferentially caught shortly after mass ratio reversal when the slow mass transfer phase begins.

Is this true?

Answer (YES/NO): NO